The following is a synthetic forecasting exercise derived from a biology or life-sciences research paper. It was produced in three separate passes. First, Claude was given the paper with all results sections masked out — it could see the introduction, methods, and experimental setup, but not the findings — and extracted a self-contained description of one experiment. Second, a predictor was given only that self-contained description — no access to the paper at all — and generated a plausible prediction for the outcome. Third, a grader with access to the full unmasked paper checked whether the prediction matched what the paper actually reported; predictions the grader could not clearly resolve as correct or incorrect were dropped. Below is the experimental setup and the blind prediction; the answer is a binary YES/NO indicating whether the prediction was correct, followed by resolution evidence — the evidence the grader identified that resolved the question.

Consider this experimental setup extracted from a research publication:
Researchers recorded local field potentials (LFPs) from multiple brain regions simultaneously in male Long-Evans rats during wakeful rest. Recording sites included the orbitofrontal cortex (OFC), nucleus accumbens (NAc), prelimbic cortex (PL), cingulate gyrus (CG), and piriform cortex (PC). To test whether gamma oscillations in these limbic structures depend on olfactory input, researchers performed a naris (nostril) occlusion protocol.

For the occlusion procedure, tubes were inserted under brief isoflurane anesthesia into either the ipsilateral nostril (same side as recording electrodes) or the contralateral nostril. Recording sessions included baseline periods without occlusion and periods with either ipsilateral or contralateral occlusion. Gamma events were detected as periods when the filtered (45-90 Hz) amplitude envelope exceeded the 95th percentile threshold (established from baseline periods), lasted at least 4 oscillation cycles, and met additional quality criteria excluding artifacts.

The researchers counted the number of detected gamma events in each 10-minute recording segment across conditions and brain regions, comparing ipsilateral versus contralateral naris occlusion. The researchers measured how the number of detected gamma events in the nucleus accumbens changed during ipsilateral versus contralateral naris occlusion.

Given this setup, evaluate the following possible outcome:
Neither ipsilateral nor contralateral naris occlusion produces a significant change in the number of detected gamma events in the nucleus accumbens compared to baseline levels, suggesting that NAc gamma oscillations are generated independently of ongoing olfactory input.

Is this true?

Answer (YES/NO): NO